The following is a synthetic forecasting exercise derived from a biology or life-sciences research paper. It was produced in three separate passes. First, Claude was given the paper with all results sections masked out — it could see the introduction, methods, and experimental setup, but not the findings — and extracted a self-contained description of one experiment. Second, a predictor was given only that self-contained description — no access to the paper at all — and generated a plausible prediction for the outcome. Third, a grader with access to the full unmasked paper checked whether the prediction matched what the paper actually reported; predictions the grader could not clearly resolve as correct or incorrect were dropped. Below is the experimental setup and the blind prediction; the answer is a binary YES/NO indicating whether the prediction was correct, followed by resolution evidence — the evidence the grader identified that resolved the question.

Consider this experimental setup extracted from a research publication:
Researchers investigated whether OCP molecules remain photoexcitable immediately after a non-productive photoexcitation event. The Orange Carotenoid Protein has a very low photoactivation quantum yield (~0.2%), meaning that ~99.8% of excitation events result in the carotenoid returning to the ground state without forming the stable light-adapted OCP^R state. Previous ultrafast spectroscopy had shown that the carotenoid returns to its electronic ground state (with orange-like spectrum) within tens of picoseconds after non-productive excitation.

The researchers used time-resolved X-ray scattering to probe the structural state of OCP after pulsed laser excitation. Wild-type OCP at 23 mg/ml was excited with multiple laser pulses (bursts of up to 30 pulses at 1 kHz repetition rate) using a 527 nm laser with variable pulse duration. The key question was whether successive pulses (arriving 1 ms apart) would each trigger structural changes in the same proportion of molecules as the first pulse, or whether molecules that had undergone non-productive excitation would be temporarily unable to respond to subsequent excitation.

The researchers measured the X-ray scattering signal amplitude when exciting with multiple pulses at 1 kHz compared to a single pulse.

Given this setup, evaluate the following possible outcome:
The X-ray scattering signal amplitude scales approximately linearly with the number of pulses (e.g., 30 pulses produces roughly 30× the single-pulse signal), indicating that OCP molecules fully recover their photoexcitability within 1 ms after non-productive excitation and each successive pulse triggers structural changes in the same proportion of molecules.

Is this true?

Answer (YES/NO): NO